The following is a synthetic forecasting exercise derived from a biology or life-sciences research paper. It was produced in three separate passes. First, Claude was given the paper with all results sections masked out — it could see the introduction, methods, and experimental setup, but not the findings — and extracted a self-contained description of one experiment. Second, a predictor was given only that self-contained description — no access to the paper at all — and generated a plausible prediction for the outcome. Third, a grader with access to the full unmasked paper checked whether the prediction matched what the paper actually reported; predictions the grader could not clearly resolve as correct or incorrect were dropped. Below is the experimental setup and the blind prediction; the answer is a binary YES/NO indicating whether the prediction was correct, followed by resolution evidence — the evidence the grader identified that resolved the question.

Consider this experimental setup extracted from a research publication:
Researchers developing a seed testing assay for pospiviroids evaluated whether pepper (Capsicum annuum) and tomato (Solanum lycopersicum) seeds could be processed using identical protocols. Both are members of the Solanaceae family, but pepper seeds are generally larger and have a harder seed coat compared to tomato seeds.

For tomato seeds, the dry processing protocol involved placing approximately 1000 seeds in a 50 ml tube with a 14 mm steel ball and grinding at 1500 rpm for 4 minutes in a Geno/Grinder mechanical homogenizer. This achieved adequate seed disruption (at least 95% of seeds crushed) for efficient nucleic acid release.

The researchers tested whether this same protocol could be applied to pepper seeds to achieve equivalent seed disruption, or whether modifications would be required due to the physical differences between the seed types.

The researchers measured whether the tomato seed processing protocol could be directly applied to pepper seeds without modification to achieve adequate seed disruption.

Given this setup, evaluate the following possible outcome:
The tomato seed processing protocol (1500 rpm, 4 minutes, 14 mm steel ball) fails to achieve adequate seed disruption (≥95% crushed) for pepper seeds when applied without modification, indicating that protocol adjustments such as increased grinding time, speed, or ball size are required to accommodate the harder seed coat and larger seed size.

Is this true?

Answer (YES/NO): YES